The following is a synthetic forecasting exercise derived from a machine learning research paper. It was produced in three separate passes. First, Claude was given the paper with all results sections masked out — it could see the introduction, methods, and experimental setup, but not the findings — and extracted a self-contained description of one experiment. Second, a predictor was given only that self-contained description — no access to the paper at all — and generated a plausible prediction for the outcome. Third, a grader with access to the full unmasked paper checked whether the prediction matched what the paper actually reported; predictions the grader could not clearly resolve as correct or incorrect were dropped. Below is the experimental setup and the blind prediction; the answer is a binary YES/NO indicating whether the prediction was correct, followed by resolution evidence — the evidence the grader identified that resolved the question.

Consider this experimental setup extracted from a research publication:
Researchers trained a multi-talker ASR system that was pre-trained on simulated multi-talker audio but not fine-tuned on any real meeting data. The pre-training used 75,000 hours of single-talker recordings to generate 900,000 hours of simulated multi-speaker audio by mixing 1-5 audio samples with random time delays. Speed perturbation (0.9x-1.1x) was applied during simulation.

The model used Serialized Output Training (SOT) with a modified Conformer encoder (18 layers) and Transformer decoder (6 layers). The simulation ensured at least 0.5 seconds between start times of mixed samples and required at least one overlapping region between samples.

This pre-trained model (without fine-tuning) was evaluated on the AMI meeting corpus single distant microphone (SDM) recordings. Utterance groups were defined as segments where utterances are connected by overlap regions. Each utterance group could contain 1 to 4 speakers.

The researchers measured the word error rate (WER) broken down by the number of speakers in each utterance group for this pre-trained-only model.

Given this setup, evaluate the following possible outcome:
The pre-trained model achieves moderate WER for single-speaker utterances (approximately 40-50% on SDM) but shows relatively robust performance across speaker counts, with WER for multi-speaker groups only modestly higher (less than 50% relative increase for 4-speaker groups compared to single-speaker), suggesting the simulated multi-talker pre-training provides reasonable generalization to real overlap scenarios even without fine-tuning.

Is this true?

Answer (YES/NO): NO